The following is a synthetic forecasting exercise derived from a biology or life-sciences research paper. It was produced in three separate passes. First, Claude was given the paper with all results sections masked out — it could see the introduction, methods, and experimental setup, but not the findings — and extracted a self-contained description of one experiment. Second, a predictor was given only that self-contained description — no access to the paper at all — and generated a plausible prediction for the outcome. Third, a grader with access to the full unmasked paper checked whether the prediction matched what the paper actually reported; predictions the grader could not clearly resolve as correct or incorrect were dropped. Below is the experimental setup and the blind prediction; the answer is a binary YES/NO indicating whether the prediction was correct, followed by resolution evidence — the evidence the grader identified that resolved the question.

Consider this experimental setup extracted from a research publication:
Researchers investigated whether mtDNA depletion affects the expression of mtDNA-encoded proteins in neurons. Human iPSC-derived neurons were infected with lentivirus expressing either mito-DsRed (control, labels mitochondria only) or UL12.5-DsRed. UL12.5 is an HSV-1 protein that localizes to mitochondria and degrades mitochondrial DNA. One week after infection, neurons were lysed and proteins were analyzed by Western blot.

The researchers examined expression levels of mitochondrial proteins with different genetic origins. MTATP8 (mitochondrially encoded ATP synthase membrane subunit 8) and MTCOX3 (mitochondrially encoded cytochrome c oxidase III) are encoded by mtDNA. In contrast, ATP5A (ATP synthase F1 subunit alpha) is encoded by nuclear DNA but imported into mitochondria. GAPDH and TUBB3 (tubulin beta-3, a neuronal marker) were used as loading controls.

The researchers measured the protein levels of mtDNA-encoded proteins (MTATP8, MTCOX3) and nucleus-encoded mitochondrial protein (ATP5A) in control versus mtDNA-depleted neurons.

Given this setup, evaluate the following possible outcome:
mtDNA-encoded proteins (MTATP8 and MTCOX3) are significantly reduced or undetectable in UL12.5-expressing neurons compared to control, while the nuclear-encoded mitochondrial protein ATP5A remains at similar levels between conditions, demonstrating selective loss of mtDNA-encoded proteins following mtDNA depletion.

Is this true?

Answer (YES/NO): YES